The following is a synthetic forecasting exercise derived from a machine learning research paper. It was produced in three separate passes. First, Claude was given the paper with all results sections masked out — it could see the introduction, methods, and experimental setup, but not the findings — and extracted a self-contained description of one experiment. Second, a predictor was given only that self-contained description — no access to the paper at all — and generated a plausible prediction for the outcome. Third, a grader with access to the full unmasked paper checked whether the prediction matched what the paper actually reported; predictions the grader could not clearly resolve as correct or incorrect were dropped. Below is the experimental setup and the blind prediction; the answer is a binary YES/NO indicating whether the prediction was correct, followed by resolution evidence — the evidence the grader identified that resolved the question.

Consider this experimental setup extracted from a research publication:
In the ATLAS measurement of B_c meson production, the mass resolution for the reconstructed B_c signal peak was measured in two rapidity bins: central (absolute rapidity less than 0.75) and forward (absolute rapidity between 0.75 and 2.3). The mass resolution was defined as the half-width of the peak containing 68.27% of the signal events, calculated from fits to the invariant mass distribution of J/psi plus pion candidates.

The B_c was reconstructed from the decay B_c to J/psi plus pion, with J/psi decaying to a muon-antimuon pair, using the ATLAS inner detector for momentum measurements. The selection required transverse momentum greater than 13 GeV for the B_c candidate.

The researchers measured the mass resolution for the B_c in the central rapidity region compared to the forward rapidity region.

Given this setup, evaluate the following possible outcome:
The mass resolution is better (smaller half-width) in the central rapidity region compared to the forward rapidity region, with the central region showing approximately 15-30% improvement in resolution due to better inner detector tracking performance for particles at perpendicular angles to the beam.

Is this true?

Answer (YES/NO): NO